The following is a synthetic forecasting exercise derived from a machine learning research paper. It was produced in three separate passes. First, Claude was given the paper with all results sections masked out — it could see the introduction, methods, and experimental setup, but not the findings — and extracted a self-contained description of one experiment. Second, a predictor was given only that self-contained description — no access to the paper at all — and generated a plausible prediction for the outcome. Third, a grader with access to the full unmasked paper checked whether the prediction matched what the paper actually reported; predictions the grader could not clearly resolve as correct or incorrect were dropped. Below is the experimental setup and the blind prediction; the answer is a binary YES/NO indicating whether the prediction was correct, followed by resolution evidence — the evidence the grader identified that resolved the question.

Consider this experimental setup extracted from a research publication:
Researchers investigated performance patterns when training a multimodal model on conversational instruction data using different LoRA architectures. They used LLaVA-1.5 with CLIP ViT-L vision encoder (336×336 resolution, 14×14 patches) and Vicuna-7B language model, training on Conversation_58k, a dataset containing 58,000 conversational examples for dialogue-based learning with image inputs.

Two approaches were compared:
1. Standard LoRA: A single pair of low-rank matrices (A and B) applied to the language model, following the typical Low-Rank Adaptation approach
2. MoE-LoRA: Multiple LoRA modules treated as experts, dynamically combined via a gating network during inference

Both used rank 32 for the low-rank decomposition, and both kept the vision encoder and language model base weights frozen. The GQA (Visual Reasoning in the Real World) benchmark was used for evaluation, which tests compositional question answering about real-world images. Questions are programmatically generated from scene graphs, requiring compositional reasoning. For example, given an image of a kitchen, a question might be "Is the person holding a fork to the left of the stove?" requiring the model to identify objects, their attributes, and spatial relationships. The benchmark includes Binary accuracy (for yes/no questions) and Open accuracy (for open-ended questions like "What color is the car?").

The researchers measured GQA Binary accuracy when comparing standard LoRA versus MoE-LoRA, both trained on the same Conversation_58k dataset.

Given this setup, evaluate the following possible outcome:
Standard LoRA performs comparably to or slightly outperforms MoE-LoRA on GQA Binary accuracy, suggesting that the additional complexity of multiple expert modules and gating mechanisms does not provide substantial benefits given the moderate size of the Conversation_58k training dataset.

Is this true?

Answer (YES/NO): NO